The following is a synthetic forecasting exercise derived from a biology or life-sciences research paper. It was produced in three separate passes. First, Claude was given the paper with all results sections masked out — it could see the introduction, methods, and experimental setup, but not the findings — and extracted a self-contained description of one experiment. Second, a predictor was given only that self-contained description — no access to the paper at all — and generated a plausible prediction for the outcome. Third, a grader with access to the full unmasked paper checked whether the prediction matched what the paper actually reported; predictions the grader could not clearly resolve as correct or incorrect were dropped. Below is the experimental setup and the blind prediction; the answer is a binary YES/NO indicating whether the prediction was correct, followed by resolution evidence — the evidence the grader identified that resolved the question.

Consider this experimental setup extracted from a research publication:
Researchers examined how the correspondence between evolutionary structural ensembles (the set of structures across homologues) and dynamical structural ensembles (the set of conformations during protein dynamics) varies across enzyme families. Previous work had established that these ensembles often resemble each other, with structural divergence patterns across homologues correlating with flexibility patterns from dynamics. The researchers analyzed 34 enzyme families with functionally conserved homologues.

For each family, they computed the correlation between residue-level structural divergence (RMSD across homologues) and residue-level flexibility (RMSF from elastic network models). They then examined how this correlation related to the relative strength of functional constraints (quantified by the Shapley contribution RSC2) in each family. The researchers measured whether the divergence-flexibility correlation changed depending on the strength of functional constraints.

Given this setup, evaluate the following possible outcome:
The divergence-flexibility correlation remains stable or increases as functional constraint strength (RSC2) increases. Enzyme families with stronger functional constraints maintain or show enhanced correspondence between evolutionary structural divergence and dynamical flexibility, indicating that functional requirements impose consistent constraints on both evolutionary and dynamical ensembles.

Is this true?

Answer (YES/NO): NO